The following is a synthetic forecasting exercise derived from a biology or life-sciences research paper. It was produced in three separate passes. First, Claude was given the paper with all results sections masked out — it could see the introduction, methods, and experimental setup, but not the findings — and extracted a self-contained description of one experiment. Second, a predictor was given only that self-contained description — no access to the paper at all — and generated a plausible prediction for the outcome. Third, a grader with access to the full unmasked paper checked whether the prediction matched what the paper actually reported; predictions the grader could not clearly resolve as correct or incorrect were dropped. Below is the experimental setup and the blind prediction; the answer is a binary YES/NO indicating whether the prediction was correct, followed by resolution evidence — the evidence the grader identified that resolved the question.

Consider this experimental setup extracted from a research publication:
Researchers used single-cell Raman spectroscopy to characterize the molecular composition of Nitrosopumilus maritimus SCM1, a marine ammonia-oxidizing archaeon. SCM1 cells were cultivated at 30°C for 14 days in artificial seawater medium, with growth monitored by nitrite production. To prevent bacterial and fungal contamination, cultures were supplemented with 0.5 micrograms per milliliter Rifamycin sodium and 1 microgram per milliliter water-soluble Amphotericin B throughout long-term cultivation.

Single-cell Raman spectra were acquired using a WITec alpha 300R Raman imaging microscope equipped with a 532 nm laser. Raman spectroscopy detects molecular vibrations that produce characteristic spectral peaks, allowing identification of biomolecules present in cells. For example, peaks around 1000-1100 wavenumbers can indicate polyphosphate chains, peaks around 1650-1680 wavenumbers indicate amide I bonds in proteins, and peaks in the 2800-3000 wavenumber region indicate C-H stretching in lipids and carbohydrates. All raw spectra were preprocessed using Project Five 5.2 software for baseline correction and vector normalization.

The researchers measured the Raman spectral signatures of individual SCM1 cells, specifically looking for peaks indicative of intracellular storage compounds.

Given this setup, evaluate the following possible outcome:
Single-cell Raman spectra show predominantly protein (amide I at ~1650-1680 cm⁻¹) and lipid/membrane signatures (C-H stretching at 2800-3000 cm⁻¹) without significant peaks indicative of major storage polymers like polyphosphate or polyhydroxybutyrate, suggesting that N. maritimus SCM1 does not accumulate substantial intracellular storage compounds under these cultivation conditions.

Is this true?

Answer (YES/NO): NO